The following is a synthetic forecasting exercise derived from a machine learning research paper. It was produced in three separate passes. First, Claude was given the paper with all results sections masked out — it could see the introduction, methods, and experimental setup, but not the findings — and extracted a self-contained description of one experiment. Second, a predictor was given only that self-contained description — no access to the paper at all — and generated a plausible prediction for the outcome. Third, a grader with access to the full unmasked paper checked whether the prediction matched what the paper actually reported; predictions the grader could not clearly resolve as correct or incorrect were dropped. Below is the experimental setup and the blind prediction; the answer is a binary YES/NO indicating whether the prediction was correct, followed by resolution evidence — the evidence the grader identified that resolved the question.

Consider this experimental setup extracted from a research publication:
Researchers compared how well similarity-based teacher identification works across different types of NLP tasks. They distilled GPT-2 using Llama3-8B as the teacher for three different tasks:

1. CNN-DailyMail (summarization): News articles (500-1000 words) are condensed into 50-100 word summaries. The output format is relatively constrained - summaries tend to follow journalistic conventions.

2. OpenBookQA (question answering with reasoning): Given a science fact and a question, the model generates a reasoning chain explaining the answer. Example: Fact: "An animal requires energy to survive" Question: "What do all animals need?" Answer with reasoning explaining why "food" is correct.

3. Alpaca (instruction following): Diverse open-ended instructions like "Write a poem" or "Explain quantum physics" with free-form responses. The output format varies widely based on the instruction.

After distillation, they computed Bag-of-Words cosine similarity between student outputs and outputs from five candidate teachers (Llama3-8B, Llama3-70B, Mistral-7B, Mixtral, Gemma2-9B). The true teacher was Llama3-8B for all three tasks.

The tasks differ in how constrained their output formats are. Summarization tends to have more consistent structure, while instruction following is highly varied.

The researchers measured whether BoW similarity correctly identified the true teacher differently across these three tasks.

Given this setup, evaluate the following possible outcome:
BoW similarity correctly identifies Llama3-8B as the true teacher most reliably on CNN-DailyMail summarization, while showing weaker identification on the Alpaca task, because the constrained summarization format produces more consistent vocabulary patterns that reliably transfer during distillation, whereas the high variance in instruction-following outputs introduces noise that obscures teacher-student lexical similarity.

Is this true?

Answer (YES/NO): YES